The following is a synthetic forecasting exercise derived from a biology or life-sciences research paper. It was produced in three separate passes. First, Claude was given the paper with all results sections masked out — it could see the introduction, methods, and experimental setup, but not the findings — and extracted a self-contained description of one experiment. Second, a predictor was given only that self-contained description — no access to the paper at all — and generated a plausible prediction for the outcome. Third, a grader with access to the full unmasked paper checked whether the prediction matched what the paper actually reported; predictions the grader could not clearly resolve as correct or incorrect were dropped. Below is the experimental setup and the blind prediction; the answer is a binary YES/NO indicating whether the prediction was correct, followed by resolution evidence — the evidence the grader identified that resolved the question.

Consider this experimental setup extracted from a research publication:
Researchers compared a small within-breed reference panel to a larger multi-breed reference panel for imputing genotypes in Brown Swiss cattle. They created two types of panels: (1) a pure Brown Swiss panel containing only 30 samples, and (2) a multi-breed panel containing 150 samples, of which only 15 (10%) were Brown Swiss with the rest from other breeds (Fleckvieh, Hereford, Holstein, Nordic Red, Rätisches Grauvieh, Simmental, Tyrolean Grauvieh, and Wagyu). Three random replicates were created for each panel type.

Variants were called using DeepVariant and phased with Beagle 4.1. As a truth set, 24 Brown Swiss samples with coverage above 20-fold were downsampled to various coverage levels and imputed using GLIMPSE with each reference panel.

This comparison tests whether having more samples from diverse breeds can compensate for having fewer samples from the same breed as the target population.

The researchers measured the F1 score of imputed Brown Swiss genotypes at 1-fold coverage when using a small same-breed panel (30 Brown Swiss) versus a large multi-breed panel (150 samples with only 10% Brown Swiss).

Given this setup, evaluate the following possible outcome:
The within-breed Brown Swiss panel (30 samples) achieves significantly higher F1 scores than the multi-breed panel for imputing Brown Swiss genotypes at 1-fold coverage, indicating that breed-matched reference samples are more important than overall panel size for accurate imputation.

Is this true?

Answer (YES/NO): NO